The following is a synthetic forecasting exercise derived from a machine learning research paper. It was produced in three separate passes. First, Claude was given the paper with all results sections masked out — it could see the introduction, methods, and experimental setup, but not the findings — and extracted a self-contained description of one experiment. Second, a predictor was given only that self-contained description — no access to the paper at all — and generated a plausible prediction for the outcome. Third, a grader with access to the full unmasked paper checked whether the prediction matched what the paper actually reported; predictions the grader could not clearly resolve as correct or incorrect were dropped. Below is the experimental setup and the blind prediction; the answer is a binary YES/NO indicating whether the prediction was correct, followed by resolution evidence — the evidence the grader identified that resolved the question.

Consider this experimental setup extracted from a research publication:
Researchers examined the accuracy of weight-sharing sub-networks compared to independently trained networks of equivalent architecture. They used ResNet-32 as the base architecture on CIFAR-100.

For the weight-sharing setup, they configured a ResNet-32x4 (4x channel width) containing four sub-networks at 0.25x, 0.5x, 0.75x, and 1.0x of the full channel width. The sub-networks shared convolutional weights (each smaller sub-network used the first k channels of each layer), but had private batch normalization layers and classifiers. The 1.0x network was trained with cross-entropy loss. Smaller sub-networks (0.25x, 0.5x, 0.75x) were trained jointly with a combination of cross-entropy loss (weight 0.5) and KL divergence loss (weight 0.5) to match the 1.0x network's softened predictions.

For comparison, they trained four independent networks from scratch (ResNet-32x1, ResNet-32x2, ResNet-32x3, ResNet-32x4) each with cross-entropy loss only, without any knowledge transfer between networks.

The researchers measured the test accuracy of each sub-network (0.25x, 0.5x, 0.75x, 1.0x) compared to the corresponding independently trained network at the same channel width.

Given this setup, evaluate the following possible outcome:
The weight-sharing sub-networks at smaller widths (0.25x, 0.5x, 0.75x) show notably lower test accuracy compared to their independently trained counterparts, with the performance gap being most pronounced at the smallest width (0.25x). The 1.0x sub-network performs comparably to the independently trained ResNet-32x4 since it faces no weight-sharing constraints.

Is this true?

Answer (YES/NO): NO